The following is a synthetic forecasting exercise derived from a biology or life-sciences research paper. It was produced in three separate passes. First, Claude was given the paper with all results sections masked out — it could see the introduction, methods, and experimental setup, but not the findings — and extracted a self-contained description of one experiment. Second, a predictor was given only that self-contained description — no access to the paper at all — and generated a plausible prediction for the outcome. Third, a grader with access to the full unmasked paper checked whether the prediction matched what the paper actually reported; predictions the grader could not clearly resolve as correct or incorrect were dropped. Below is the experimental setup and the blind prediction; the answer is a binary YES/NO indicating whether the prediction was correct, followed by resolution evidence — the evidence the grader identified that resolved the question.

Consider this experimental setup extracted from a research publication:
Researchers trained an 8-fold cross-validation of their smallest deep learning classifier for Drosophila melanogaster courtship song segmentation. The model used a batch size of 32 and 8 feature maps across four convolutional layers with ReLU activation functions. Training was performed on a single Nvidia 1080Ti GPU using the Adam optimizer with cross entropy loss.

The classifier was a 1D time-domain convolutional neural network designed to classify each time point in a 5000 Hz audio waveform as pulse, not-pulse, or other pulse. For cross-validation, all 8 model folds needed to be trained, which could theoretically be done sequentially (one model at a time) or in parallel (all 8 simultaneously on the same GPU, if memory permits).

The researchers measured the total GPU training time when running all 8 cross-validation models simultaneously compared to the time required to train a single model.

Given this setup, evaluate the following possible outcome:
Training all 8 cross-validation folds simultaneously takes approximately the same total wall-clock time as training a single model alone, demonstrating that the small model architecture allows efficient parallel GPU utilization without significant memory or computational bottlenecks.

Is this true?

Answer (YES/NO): YES